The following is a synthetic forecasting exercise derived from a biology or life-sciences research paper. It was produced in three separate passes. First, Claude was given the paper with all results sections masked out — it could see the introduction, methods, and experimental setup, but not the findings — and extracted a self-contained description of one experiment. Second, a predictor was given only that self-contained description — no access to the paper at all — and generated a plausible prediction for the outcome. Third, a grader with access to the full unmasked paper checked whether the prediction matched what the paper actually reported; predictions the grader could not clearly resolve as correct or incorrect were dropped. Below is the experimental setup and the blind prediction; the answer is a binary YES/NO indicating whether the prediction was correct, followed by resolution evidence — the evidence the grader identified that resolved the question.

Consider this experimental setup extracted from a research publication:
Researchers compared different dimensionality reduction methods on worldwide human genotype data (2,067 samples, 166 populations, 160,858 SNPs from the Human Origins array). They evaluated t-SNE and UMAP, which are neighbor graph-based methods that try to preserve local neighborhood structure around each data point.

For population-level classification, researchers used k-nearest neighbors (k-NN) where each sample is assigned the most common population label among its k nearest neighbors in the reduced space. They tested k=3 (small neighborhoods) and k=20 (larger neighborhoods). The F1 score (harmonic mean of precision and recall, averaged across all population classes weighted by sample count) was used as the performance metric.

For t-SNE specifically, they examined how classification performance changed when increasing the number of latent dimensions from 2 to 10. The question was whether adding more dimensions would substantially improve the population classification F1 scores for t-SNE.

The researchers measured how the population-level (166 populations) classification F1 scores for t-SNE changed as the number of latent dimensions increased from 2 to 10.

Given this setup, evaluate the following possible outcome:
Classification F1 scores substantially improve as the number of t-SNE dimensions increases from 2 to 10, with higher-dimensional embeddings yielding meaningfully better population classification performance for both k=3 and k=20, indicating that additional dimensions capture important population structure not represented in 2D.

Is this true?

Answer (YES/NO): NO